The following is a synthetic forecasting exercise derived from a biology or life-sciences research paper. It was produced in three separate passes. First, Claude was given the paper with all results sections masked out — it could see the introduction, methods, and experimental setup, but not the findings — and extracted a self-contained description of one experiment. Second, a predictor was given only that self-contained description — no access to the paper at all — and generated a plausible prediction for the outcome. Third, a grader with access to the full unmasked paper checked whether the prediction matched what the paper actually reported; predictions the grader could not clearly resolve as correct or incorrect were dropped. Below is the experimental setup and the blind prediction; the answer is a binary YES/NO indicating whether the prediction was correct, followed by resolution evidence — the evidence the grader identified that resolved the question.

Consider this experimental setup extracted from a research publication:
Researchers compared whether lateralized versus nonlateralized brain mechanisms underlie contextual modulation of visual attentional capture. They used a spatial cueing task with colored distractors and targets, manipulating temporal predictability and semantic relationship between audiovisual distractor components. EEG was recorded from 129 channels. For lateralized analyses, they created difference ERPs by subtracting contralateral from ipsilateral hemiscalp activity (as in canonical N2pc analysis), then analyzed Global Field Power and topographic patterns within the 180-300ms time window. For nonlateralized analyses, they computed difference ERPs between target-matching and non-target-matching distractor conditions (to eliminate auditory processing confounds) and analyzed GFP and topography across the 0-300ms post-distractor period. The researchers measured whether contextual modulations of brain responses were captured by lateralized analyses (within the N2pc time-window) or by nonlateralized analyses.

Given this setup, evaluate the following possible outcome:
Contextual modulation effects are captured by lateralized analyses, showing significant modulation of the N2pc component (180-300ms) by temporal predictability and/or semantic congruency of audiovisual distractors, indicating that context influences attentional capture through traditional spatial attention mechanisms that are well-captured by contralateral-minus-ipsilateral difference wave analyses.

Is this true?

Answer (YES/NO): NO